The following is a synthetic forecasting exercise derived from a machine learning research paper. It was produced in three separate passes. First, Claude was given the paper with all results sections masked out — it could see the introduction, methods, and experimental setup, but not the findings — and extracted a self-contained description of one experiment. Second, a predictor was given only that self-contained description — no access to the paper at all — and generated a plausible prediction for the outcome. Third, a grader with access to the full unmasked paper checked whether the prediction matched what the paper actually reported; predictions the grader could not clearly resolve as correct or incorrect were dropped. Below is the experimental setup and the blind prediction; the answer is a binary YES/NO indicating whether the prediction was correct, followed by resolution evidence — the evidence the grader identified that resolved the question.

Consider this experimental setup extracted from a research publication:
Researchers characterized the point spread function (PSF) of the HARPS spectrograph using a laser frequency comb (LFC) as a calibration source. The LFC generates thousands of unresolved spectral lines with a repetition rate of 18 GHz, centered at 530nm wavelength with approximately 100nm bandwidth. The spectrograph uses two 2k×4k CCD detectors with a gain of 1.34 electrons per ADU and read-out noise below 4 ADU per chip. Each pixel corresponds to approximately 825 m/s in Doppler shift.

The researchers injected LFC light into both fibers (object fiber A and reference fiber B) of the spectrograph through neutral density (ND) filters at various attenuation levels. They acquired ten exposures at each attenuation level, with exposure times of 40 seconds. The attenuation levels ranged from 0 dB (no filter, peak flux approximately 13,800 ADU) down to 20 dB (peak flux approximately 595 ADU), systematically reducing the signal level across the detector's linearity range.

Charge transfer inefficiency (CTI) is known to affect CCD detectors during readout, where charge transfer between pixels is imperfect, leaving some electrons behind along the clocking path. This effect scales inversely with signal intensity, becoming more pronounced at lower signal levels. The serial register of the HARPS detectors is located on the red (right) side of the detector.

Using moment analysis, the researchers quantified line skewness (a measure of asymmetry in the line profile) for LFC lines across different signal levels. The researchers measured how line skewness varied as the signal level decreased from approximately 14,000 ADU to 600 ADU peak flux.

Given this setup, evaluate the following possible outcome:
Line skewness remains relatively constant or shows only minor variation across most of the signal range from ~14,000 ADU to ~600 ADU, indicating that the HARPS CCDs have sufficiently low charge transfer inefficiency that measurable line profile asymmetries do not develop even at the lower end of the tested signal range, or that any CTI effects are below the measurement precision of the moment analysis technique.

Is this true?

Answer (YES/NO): NO